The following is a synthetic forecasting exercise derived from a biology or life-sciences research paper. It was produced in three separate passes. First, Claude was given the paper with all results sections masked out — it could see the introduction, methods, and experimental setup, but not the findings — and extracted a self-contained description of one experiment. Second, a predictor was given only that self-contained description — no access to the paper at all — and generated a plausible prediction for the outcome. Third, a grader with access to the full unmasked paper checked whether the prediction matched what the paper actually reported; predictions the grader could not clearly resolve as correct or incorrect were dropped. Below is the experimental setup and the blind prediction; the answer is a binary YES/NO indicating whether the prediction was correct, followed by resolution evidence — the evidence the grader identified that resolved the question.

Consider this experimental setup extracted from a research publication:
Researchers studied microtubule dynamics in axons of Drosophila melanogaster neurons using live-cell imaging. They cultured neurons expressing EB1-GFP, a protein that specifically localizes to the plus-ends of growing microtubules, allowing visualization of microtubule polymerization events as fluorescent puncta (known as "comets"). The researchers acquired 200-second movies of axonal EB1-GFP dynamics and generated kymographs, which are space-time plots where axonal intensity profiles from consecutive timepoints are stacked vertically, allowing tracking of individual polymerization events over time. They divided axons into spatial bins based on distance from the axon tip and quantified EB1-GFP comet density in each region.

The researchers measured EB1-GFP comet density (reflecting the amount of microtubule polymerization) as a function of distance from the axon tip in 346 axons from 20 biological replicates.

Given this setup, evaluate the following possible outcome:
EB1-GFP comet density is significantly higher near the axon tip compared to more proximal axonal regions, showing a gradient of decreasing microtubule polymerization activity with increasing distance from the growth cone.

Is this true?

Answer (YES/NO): YES